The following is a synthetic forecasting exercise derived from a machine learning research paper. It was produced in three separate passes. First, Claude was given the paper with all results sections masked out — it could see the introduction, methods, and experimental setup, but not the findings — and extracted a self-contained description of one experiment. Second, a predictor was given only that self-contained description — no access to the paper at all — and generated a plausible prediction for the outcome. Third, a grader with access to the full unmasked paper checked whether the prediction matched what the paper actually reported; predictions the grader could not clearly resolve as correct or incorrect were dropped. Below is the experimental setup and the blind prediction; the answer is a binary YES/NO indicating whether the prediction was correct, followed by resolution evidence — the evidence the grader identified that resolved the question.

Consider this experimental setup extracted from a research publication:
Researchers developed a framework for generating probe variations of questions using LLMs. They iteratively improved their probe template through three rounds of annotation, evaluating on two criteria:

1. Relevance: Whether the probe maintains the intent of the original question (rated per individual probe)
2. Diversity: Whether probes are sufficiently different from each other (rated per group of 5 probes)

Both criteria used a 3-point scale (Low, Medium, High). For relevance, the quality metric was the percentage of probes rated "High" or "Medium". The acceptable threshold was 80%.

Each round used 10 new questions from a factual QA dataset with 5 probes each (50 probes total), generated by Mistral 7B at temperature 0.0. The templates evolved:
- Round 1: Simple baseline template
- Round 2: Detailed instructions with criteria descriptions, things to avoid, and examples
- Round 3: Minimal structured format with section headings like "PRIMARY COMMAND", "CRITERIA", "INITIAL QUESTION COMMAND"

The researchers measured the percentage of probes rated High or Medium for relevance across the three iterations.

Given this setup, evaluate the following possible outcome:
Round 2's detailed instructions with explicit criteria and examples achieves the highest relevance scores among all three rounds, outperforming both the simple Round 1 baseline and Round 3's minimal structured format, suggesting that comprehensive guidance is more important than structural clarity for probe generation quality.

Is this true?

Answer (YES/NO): NO